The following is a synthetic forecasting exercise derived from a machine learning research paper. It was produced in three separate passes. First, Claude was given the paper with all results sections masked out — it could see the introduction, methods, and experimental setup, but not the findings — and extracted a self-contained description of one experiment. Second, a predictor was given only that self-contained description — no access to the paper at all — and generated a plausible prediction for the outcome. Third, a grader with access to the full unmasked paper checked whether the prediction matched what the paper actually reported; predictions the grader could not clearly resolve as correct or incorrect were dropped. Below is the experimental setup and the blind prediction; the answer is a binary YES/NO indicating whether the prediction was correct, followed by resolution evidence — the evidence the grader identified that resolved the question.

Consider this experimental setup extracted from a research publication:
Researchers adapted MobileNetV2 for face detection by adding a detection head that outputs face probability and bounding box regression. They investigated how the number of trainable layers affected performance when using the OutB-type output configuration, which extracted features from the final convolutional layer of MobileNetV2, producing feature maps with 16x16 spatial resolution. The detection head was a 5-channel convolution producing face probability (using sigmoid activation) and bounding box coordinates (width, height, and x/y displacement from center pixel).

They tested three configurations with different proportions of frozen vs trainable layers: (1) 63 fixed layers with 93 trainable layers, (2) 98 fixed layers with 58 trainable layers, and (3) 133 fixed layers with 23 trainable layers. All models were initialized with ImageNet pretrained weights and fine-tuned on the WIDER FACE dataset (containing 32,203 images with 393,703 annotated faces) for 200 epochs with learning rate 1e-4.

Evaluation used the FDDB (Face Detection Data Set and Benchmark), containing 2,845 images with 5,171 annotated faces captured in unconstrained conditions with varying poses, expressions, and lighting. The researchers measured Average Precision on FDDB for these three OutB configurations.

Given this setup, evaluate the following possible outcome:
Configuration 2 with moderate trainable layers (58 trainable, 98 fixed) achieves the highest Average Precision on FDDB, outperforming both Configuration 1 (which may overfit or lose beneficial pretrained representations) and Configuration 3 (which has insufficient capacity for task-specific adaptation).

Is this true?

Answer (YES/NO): NO